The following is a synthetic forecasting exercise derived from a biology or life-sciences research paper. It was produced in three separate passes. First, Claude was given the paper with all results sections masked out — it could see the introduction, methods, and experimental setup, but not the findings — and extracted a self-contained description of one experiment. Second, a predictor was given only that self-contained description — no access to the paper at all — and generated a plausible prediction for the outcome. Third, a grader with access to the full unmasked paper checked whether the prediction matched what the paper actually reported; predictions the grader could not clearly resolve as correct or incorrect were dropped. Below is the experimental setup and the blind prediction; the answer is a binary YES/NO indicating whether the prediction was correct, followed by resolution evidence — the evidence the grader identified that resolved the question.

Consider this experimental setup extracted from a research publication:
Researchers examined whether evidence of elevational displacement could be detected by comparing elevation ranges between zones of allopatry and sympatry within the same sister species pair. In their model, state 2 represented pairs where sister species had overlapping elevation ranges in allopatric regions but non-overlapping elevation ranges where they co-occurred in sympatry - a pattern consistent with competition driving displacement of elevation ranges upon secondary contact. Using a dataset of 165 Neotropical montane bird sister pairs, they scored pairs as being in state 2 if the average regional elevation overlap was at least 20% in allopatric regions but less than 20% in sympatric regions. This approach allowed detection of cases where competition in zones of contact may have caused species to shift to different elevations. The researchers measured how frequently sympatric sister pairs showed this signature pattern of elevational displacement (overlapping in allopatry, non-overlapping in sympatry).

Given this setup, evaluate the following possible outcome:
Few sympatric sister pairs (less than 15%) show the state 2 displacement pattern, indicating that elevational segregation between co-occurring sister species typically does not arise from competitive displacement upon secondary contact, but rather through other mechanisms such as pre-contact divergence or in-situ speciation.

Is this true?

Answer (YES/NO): NO